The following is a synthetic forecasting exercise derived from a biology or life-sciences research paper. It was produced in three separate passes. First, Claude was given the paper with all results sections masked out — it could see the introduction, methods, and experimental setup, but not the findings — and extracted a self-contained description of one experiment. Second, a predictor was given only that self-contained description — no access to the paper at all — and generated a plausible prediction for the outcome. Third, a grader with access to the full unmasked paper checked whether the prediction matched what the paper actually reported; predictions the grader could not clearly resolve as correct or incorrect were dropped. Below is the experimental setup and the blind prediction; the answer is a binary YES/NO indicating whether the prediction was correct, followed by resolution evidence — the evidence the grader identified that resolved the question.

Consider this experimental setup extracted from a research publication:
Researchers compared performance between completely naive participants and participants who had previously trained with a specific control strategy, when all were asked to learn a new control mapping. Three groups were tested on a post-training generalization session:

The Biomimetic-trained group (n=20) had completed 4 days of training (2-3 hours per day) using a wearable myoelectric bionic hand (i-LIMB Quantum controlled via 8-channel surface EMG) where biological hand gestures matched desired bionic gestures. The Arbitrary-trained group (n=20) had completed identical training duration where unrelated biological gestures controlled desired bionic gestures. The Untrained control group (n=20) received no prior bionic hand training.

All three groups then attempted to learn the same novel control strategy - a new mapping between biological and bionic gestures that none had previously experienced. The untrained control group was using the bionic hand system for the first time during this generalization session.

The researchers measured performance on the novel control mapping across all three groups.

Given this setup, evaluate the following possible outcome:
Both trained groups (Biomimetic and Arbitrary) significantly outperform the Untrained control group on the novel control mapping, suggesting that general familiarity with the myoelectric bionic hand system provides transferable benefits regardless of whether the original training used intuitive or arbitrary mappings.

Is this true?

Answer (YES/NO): NO